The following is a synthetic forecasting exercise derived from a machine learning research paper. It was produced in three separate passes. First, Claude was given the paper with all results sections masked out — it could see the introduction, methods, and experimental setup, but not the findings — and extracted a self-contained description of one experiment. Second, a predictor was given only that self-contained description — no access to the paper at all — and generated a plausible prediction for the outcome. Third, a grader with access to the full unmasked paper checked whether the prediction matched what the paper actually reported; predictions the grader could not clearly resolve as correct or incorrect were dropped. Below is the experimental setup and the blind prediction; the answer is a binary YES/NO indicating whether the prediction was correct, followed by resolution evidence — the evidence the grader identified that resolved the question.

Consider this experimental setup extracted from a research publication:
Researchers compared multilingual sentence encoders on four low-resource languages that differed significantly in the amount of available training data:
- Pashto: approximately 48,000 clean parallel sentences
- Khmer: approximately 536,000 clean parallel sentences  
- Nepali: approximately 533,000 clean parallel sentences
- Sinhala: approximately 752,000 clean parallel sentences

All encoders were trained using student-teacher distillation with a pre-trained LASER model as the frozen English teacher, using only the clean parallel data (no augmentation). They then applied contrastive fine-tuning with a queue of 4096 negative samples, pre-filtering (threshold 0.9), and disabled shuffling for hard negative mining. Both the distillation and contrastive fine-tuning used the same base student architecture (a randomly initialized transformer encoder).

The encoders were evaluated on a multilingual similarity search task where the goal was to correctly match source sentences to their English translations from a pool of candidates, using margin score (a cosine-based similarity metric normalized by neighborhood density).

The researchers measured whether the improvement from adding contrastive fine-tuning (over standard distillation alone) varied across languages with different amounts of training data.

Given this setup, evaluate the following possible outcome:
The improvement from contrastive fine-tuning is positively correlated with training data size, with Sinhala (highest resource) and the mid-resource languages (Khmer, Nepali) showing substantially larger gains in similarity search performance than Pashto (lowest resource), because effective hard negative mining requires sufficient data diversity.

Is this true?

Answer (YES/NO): NO